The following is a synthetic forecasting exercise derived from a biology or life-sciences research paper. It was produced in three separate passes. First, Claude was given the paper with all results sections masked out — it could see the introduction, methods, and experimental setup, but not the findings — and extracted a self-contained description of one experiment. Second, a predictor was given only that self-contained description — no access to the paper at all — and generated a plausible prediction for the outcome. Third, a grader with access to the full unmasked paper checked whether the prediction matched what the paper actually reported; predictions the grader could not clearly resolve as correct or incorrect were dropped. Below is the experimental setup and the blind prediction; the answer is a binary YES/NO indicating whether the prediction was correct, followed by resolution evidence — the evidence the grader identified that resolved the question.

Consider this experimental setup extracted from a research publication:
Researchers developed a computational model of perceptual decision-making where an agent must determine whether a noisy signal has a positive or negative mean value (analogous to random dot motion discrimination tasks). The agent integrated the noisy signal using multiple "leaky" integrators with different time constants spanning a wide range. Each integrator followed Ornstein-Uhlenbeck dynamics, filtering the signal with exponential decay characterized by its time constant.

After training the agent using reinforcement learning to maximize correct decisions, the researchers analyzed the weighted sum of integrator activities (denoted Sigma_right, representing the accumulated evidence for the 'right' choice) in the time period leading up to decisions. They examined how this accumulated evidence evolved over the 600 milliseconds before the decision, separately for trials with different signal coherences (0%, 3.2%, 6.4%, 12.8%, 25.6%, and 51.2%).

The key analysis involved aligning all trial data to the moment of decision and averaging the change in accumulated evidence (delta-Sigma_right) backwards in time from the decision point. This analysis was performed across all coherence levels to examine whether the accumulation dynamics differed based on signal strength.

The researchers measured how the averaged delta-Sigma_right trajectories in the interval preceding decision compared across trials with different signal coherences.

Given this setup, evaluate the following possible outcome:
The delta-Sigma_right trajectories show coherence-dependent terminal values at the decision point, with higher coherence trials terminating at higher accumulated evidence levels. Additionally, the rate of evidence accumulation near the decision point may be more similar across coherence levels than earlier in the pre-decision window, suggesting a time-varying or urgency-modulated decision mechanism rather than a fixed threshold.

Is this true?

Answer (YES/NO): NO